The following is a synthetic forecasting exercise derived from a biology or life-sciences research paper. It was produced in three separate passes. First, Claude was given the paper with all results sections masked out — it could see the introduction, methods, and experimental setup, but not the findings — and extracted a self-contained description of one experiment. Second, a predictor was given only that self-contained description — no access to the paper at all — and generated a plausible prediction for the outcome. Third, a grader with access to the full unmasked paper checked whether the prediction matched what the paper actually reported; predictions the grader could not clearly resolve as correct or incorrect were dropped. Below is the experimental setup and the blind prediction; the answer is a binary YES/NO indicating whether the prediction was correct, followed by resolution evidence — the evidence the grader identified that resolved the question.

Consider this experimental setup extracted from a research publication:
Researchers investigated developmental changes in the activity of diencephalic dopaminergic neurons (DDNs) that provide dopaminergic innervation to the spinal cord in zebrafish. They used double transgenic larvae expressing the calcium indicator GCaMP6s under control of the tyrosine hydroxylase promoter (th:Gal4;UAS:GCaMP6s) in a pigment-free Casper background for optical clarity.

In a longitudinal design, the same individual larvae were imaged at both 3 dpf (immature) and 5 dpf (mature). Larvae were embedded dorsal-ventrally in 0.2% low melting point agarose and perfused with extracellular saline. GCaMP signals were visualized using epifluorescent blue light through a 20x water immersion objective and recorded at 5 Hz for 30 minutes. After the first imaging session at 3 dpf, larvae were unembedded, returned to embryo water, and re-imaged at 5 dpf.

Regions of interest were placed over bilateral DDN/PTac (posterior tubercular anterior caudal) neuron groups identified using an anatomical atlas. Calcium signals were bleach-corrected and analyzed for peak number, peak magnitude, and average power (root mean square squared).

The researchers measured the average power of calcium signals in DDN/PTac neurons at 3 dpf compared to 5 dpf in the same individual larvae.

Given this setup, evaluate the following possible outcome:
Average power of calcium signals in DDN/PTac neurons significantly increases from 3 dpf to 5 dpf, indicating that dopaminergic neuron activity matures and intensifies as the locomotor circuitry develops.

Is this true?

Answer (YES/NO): YES